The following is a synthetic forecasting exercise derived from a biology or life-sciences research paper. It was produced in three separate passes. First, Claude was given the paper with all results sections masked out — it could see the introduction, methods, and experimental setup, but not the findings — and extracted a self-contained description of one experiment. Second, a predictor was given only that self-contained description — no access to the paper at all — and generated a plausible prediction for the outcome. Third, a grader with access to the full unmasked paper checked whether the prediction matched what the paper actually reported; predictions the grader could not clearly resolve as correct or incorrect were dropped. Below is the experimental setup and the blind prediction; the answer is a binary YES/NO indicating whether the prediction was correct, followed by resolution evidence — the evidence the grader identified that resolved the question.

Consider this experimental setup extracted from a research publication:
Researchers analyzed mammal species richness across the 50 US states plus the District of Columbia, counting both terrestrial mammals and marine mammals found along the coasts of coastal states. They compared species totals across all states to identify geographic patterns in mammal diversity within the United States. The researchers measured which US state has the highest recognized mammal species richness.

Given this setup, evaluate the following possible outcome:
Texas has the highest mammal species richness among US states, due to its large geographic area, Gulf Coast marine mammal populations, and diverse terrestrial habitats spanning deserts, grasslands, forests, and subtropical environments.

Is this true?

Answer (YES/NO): NO